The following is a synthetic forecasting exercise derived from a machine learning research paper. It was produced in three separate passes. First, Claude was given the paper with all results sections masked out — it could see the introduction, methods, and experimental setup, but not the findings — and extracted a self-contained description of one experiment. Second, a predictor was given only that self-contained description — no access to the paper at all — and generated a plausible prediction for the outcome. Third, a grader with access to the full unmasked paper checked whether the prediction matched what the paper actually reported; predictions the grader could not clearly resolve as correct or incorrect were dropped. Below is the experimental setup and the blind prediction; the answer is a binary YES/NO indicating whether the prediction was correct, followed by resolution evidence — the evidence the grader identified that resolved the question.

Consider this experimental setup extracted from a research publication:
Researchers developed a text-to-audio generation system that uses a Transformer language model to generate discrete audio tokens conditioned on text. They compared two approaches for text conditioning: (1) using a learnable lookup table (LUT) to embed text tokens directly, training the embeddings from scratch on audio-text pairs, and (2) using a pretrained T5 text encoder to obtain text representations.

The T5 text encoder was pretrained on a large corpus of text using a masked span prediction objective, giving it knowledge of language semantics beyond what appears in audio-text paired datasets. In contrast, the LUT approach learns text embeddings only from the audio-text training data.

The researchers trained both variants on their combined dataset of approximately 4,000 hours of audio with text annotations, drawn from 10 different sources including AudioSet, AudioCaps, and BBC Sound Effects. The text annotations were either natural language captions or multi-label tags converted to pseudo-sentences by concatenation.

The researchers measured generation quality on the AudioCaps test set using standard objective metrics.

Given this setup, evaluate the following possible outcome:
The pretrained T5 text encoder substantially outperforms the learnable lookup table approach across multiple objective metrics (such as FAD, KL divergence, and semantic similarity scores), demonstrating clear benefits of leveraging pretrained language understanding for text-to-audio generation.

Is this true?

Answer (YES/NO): NO